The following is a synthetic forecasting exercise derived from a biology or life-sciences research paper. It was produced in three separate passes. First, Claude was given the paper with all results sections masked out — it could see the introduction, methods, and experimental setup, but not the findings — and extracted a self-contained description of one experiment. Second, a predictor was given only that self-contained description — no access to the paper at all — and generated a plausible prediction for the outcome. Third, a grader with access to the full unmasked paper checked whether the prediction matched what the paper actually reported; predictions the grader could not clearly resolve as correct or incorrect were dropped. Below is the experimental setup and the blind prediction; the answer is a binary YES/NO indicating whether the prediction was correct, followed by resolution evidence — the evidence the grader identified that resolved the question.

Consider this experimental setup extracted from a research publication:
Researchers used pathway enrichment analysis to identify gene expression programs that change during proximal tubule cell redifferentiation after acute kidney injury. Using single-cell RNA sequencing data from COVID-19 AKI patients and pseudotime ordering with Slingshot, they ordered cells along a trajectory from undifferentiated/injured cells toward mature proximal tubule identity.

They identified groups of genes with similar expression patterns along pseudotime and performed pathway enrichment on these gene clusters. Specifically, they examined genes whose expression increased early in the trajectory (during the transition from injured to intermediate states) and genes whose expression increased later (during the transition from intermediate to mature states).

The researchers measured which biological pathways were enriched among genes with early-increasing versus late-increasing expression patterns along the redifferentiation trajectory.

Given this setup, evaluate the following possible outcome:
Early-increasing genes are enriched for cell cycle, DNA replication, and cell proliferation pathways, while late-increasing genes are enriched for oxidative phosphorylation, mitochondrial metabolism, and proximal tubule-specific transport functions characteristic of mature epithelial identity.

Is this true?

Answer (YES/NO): NO